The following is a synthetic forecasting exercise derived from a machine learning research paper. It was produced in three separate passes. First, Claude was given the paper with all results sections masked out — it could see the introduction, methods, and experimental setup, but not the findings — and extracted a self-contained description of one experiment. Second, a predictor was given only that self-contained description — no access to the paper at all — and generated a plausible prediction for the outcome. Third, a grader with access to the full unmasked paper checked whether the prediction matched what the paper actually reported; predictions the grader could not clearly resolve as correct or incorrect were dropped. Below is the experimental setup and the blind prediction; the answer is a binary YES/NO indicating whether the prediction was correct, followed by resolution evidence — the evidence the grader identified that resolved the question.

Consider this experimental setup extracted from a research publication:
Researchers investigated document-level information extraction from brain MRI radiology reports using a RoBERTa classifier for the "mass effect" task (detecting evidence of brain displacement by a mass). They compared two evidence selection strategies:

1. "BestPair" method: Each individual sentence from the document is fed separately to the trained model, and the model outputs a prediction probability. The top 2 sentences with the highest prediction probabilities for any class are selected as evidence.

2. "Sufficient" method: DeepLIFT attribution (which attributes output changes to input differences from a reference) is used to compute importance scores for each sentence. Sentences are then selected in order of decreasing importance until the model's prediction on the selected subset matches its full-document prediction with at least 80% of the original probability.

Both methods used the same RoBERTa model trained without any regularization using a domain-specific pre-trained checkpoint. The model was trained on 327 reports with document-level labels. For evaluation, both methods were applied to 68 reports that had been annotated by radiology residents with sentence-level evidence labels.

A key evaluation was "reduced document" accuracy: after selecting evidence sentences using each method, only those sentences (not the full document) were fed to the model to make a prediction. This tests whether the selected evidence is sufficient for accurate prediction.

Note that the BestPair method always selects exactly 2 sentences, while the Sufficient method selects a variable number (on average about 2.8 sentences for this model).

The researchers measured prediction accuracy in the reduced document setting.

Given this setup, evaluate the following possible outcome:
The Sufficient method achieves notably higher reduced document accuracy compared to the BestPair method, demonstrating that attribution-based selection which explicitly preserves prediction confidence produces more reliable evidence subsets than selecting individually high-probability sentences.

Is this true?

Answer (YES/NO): NO